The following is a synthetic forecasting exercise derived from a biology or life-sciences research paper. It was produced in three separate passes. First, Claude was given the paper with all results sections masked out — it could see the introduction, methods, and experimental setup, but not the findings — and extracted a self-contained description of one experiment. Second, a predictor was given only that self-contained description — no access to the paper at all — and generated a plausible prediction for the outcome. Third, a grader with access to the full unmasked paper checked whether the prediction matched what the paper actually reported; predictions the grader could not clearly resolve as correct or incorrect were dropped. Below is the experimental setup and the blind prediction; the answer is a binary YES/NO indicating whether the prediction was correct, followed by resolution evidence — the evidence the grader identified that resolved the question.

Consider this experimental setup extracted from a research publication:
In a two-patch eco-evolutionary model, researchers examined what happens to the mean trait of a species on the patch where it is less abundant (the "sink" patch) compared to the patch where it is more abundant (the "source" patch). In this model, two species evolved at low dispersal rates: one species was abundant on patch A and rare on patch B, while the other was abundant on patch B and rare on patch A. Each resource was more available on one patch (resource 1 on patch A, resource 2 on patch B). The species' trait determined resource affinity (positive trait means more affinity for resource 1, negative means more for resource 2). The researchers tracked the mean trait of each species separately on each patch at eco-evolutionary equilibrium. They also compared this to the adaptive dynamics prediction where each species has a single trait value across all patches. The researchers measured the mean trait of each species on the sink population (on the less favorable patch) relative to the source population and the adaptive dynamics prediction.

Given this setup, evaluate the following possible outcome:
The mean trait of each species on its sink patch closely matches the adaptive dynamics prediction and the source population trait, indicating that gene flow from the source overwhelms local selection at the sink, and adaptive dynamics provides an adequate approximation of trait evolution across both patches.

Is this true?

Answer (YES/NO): NO